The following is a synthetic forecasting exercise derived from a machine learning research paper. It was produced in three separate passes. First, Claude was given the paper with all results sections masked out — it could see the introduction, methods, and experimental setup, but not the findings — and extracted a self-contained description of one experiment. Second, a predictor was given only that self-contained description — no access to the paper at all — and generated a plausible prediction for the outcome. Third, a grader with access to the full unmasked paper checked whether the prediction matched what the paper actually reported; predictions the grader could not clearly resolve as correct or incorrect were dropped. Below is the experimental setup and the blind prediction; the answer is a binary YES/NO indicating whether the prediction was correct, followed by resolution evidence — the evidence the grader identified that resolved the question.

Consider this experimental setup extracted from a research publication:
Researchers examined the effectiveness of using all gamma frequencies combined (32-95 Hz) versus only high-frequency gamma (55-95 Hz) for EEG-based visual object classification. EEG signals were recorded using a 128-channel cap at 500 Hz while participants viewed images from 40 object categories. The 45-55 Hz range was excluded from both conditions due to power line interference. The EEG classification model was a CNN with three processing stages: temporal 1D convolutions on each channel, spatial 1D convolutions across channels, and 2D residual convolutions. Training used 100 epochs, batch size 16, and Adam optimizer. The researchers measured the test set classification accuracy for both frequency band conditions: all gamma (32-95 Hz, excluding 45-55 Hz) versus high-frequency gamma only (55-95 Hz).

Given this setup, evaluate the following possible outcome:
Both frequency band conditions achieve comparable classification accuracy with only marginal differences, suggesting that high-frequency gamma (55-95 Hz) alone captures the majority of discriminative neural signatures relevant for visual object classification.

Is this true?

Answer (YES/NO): NO